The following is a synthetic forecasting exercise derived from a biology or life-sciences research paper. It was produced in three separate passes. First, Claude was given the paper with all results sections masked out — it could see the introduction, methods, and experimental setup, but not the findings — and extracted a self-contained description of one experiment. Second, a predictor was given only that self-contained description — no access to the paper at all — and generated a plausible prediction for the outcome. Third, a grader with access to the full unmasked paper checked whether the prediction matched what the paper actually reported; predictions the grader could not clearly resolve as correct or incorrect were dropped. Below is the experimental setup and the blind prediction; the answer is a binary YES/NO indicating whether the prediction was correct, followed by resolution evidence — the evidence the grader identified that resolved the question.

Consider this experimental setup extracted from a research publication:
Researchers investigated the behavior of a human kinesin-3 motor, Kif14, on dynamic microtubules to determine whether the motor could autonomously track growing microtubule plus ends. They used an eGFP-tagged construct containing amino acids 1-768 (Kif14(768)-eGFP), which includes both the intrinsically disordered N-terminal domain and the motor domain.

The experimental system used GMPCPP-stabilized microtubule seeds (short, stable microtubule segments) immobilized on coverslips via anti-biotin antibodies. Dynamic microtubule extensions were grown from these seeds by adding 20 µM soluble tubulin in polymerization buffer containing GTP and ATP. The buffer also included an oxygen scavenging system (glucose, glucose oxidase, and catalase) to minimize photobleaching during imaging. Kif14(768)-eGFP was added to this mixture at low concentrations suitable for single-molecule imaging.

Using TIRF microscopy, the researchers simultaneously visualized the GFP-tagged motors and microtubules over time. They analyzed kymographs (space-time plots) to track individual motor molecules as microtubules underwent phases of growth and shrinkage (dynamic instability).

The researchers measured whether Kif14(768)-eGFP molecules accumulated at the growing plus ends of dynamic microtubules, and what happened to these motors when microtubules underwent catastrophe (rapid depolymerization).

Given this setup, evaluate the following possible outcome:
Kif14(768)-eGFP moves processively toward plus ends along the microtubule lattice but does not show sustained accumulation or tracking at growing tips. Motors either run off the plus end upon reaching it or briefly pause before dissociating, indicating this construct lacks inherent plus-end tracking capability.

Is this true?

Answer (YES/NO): NO